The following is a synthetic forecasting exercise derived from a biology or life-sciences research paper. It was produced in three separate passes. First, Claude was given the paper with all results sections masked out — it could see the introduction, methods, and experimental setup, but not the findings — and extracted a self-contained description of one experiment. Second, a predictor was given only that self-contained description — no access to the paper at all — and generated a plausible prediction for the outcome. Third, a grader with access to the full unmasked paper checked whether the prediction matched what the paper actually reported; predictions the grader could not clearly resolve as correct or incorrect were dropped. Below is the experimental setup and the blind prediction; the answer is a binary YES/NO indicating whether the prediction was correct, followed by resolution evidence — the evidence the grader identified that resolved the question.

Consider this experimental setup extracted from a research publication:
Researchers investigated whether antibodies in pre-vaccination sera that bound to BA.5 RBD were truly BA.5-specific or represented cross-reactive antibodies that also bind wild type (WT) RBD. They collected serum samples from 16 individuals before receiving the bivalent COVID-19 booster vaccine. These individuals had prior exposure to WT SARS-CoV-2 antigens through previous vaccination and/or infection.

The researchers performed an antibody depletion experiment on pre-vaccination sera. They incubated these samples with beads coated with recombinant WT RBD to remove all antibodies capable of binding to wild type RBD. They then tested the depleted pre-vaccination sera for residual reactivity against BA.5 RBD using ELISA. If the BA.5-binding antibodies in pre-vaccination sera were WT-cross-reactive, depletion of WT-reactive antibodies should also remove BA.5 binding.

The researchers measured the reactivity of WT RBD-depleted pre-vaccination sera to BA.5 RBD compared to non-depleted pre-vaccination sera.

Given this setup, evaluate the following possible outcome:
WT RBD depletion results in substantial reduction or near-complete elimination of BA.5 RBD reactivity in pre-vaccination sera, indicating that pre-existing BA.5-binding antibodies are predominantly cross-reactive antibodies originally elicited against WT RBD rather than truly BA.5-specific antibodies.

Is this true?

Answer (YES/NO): YES